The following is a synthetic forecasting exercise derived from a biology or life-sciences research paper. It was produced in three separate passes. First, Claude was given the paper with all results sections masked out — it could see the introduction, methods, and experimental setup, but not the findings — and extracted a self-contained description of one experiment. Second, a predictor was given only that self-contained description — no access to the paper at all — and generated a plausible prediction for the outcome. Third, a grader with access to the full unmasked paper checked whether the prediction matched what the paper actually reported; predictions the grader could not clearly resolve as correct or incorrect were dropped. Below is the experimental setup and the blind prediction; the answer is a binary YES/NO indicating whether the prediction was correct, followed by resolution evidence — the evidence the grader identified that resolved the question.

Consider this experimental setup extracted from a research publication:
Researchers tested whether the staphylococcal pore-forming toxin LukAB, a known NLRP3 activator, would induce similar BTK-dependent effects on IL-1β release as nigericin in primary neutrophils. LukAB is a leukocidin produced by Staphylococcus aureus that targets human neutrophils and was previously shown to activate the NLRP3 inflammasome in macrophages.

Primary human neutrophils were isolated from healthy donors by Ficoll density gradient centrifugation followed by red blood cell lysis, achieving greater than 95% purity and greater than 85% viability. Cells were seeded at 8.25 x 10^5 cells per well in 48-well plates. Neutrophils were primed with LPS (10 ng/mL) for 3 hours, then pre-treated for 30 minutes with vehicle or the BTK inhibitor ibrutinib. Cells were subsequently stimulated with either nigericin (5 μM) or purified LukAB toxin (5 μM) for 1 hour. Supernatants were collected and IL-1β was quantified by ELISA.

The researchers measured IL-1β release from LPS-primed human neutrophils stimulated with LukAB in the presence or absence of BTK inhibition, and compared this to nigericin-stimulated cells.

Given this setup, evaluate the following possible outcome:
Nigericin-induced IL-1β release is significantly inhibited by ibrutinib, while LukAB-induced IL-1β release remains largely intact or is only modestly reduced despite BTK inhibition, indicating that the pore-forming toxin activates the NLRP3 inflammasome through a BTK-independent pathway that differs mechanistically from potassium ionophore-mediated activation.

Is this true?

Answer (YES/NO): NO